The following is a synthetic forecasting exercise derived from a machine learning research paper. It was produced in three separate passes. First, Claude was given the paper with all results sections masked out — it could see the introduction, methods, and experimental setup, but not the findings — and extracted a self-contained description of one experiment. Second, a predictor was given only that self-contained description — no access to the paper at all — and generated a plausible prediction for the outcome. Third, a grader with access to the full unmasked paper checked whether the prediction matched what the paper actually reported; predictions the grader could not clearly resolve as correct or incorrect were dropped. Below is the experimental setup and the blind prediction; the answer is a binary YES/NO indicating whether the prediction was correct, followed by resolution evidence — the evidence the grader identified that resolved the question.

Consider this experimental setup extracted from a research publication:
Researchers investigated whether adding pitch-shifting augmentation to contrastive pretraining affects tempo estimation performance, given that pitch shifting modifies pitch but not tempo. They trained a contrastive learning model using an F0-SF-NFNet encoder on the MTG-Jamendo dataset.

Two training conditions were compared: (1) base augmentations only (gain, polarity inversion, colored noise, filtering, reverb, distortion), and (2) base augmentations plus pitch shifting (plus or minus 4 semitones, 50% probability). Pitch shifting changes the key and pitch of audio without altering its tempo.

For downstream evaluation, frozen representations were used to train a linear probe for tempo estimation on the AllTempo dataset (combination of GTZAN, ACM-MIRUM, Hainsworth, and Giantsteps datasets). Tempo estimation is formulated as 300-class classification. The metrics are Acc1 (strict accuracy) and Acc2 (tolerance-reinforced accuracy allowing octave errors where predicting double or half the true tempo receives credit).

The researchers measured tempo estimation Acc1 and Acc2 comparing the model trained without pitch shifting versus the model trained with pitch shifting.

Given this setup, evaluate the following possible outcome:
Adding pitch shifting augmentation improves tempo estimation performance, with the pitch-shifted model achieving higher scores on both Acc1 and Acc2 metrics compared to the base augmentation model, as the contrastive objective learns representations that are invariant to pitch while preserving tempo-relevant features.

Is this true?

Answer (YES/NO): YES